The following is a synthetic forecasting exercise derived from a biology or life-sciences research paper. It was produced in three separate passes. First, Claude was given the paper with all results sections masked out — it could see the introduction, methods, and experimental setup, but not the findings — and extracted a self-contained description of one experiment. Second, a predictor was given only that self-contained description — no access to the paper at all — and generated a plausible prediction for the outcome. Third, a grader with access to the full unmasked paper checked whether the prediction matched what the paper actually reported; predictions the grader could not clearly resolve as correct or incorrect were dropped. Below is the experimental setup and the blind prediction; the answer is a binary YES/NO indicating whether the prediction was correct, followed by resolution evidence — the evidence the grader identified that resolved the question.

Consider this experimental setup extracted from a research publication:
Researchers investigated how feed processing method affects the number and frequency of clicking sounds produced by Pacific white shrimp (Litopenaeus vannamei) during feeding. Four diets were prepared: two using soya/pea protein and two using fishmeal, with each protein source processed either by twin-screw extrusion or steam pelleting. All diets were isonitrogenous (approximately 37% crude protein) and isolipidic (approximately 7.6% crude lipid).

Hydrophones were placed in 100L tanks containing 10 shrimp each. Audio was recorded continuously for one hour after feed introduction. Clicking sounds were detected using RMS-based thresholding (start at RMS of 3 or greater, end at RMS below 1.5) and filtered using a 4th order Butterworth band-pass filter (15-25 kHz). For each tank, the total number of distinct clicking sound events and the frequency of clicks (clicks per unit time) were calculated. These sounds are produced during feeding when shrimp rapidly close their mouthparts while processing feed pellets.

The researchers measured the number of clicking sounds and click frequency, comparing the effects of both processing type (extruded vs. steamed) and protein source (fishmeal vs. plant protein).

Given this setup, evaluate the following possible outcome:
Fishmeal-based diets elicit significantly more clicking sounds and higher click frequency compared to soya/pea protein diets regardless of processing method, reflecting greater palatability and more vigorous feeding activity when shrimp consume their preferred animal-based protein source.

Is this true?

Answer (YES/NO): NO